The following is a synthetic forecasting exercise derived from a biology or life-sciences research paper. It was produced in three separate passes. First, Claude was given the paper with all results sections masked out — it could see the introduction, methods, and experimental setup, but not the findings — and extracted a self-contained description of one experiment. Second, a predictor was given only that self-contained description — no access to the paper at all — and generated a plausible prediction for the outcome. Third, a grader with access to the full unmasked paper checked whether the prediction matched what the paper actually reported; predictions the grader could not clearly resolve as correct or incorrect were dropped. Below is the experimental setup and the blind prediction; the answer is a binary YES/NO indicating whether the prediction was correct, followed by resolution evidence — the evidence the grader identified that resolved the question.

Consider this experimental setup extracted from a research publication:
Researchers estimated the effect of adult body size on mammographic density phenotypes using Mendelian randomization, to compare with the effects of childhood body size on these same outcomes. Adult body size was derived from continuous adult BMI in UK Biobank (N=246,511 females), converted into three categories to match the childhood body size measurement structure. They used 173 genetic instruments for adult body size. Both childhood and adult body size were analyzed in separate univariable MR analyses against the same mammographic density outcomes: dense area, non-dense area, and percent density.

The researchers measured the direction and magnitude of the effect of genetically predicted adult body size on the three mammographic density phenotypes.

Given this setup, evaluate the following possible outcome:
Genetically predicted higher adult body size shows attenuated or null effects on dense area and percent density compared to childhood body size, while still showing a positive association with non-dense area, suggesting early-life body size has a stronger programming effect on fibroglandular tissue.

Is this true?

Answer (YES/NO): NO